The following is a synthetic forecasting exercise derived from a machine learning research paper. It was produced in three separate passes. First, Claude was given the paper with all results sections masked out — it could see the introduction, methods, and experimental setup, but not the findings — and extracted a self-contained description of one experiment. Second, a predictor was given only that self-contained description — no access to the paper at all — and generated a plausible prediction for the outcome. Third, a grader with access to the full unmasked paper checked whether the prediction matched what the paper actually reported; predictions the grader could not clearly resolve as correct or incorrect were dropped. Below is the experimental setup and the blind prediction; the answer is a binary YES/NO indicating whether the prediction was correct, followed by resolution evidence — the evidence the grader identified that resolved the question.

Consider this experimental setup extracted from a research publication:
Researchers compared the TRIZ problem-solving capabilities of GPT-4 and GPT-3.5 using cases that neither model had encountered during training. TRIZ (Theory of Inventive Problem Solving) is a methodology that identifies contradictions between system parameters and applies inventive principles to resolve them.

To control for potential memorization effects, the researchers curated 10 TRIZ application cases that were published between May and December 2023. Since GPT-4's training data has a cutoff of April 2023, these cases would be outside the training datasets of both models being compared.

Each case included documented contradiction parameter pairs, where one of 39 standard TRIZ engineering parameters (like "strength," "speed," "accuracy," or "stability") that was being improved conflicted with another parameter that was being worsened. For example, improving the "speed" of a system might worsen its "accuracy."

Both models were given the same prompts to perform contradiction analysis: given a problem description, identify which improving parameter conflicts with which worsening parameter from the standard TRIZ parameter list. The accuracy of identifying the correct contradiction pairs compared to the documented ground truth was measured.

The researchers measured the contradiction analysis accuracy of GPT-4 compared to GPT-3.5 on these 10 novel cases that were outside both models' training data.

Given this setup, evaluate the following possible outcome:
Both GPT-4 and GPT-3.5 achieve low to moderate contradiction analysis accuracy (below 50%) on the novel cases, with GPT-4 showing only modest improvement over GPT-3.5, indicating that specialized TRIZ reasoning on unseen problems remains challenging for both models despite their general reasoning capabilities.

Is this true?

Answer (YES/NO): NO